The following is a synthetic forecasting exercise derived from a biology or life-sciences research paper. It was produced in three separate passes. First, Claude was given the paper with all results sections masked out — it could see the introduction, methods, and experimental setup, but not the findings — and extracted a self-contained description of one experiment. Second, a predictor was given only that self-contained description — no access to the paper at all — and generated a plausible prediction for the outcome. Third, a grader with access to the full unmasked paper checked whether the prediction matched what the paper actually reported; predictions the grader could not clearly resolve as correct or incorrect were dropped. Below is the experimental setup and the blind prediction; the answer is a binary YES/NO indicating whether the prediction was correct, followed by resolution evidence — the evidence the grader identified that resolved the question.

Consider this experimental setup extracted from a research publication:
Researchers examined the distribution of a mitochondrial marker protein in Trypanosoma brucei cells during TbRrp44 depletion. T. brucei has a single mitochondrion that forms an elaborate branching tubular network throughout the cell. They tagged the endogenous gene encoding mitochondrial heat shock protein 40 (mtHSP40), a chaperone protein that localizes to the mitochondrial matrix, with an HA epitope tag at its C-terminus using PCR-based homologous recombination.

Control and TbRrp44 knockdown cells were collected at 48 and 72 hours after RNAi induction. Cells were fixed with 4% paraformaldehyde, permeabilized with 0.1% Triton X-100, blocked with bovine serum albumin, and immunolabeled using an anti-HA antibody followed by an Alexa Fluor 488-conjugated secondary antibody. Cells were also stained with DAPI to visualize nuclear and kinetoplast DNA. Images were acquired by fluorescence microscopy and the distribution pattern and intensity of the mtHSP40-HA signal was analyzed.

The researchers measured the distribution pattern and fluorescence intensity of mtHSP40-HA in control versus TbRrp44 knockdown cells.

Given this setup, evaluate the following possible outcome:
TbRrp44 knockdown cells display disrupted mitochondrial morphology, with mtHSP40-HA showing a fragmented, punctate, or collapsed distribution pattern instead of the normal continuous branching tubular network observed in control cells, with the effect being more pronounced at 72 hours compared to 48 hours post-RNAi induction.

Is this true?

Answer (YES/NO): NO